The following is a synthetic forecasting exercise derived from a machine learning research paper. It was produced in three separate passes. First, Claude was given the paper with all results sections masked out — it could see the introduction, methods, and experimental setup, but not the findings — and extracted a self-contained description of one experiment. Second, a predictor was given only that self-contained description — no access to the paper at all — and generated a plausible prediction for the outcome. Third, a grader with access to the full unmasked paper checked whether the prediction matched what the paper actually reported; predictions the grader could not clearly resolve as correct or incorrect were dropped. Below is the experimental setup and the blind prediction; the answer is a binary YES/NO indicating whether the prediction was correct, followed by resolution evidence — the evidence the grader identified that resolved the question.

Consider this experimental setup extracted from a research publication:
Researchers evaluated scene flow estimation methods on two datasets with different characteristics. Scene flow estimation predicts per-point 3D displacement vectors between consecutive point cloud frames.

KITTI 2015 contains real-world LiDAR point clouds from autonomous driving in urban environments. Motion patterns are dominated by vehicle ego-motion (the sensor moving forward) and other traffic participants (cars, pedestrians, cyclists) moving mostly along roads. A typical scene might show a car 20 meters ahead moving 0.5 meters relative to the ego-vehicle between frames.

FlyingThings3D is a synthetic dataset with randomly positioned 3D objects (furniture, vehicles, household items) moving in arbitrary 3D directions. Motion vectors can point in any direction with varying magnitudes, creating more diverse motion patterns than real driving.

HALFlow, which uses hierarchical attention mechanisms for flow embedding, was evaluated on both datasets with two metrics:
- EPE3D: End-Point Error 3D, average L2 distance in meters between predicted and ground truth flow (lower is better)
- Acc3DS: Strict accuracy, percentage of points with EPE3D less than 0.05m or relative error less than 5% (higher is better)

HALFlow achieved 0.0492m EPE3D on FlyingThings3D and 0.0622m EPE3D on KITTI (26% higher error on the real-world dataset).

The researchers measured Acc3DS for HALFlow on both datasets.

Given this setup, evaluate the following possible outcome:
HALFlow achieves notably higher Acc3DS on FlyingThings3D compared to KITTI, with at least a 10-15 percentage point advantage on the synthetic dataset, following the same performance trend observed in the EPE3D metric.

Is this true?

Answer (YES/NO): NO